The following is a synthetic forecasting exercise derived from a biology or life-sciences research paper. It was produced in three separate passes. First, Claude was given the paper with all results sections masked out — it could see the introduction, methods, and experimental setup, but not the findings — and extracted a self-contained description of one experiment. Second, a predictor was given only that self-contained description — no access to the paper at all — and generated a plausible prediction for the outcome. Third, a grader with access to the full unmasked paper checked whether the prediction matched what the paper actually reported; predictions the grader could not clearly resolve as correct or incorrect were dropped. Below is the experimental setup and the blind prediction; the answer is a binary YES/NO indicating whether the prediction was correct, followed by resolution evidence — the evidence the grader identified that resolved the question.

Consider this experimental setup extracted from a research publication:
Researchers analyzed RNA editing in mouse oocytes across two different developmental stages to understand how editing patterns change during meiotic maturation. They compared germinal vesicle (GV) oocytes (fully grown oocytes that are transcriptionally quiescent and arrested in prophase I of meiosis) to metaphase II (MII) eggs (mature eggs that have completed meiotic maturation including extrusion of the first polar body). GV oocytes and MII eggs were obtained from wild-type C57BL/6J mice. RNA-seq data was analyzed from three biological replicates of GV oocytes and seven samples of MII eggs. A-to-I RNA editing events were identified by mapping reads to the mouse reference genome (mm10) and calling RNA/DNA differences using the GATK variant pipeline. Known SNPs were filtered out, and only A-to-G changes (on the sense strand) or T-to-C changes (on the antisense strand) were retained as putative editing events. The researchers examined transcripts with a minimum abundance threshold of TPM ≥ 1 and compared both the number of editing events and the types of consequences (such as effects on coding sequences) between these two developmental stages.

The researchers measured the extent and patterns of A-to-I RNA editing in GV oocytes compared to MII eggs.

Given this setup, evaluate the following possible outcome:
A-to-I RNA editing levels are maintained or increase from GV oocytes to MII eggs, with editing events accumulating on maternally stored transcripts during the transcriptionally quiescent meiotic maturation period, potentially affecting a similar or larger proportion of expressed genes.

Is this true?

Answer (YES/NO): YES